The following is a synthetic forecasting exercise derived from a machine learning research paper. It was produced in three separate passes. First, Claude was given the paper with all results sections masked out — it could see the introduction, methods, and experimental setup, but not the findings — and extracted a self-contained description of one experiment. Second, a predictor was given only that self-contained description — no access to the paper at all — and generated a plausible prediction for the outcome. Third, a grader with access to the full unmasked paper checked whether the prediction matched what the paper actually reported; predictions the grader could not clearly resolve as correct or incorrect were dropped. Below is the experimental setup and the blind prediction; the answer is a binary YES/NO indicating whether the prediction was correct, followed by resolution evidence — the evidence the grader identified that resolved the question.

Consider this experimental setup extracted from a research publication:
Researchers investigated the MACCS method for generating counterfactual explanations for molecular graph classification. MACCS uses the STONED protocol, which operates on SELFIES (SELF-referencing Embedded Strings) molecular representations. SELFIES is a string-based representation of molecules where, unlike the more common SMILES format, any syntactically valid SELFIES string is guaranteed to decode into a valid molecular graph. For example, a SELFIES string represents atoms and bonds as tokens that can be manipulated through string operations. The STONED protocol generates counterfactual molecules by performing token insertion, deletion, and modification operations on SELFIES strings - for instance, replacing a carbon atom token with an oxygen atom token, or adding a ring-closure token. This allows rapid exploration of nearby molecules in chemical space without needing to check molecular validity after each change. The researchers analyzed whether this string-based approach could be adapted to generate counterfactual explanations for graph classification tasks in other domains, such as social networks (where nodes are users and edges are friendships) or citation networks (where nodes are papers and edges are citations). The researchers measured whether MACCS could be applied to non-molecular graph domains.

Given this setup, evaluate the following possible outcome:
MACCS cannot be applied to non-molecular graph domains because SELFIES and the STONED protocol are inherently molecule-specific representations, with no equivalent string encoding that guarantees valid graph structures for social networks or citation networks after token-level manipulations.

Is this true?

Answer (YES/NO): YES